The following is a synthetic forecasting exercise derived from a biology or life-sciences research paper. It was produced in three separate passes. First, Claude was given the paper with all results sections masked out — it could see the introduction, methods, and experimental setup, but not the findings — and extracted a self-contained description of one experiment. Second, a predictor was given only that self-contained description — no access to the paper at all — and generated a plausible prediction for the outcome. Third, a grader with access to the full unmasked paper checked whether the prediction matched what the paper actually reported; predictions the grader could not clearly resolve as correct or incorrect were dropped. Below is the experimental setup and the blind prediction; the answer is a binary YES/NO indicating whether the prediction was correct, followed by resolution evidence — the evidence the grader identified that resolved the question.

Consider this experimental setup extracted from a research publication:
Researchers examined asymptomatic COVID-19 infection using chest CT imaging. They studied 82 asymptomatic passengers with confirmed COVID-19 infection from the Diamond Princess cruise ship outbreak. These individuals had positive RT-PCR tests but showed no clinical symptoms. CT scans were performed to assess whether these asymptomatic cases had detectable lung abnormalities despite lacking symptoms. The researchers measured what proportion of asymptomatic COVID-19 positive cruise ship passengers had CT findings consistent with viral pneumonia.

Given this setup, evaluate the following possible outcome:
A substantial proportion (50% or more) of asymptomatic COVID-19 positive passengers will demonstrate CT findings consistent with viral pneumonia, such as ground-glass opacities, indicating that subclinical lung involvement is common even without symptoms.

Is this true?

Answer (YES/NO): YES